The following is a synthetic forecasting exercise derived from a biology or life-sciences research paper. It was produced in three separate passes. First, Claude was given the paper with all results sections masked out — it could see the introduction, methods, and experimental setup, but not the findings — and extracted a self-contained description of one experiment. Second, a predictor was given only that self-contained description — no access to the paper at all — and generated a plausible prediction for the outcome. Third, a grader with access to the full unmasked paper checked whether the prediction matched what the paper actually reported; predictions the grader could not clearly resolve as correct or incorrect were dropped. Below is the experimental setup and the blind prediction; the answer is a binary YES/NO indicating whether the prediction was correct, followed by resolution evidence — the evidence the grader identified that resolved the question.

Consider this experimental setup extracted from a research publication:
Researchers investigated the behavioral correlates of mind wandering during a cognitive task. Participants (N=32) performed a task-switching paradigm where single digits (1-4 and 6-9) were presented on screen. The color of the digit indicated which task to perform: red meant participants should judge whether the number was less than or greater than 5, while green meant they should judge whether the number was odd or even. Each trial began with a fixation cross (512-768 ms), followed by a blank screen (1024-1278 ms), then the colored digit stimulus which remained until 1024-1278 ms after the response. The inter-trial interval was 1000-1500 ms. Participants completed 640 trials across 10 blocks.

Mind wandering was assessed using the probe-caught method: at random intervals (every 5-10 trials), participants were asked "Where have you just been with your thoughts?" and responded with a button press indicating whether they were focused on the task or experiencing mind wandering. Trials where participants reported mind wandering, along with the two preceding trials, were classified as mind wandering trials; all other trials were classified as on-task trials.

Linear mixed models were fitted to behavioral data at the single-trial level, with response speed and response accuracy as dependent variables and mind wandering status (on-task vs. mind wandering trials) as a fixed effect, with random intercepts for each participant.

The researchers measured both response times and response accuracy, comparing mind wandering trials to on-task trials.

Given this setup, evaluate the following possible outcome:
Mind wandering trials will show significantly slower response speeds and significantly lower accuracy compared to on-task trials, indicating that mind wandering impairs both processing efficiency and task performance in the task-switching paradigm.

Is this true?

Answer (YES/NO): NO